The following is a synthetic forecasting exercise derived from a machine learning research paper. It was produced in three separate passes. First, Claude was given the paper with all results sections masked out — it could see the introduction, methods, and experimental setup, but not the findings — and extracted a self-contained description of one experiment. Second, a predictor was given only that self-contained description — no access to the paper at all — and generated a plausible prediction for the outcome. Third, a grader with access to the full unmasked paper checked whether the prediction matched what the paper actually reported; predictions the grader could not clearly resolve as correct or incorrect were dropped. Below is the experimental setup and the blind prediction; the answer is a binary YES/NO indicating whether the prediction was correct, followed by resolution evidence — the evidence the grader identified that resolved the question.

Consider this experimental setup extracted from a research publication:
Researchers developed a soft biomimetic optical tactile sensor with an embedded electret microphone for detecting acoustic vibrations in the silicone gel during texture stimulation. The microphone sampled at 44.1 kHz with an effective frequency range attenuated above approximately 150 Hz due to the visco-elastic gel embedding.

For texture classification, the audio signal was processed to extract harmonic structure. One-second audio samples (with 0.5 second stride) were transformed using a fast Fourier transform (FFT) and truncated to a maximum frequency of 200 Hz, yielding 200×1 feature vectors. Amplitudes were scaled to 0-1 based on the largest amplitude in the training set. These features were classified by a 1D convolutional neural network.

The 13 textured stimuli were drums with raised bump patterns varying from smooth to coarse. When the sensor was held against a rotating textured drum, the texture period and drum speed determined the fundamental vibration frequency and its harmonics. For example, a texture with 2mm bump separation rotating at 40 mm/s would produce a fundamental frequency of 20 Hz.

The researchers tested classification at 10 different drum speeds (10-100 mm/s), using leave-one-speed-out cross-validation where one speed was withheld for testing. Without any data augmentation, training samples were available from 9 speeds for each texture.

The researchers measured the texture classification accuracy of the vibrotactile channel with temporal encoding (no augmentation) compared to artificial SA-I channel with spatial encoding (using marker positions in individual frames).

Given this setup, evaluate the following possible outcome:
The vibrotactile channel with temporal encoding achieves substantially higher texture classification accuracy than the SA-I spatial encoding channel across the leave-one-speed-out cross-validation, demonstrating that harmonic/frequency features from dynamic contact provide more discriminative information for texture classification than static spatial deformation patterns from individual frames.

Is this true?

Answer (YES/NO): NO